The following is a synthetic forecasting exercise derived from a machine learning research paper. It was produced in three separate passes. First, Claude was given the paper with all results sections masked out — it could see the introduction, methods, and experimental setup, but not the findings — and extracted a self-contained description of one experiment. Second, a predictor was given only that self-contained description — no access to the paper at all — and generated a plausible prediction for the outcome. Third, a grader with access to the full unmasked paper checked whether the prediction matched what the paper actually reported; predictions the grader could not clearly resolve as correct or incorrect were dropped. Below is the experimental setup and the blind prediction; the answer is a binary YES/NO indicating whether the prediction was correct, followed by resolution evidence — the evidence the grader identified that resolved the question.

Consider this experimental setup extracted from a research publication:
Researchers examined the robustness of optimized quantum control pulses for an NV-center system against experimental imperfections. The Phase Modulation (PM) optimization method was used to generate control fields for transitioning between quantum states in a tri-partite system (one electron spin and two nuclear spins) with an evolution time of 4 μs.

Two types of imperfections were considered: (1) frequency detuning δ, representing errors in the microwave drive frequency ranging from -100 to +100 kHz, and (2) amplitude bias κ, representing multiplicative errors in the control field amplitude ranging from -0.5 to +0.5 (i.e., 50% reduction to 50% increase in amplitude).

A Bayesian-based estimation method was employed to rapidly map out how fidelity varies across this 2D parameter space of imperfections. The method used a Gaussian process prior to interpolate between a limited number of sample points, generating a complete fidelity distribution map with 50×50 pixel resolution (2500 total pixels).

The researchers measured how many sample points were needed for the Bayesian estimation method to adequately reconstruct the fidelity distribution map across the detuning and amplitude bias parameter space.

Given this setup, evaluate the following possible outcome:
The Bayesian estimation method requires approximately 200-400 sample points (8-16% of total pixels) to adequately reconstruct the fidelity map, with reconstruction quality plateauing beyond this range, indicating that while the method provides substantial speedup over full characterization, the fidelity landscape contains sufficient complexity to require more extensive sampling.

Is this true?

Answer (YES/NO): NO